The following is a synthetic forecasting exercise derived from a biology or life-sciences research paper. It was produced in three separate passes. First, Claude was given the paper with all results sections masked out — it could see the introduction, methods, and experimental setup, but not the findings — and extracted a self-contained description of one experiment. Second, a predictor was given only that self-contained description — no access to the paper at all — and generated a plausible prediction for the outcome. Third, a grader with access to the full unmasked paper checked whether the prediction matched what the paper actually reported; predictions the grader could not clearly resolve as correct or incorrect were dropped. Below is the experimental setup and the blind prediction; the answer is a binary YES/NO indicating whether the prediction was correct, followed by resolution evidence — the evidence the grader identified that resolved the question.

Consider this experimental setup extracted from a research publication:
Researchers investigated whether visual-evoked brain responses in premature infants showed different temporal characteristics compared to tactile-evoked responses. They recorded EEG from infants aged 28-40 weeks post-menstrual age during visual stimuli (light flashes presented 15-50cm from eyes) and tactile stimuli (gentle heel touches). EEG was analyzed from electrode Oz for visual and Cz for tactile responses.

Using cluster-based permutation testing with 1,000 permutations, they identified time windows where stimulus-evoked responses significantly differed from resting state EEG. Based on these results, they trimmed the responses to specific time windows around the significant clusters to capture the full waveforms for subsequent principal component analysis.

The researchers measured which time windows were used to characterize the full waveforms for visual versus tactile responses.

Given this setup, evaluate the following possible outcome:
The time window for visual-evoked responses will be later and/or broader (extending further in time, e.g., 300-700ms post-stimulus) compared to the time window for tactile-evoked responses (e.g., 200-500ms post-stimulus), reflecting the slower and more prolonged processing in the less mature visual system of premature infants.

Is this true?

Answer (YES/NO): NO